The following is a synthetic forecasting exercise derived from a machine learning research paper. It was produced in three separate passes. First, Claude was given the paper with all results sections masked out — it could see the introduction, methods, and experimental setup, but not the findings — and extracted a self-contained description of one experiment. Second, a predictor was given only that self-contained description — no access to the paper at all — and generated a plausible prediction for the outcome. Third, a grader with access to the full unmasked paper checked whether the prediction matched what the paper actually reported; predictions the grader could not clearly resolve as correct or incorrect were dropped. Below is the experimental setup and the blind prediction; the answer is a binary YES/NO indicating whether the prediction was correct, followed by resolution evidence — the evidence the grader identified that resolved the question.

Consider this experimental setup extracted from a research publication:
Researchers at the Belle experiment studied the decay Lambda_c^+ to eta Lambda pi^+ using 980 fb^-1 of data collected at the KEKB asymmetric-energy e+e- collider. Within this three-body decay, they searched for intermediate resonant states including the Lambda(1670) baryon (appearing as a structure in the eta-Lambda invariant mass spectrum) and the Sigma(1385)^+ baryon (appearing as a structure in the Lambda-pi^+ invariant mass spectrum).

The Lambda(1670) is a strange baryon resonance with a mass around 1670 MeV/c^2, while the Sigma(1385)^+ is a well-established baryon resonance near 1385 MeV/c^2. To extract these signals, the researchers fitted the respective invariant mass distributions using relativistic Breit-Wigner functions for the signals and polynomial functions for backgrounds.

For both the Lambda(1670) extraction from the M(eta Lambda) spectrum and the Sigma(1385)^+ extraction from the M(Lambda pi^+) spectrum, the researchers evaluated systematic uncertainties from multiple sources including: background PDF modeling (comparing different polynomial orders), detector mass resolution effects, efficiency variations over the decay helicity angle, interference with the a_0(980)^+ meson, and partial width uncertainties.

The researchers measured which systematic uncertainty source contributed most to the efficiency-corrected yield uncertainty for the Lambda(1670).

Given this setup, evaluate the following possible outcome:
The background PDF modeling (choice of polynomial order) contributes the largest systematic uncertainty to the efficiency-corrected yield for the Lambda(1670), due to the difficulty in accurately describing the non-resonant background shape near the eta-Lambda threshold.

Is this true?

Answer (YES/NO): YES